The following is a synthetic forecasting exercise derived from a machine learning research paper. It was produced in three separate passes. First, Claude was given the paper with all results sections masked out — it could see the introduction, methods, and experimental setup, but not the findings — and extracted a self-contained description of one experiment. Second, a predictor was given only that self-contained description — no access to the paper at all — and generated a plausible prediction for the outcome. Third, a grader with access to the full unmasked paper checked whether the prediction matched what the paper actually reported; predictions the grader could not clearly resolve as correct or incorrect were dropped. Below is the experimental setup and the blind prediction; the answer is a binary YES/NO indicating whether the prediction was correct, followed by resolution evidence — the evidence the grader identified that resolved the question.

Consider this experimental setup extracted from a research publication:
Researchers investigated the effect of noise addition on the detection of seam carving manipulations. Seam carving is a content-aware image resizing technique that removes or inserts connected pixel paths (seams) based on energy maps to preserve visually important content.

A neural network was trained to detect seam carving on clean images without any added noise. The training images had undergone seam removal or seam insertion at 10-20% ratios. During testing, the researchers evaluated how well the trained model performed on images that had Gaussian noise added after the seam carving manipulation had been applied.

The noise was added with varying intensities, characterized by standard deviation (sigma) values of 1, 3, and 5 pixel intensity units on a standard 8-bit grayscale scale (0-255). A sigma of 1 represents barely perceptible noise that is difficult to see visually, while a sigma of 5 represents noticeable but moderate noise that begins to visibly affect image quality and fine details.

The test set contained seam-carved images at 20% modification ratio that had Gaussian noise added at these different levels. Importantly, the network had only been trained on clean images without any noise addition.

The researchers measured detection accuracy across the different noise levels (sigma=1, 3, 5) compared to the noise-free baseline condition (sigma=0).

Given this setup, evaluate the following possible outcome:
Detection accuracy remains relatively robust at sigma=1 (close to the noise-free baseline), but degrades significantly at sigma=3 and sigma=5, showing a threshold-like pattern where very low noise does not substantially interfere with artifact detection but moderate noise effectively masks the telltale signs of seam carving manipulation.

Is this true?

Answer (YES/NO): NO